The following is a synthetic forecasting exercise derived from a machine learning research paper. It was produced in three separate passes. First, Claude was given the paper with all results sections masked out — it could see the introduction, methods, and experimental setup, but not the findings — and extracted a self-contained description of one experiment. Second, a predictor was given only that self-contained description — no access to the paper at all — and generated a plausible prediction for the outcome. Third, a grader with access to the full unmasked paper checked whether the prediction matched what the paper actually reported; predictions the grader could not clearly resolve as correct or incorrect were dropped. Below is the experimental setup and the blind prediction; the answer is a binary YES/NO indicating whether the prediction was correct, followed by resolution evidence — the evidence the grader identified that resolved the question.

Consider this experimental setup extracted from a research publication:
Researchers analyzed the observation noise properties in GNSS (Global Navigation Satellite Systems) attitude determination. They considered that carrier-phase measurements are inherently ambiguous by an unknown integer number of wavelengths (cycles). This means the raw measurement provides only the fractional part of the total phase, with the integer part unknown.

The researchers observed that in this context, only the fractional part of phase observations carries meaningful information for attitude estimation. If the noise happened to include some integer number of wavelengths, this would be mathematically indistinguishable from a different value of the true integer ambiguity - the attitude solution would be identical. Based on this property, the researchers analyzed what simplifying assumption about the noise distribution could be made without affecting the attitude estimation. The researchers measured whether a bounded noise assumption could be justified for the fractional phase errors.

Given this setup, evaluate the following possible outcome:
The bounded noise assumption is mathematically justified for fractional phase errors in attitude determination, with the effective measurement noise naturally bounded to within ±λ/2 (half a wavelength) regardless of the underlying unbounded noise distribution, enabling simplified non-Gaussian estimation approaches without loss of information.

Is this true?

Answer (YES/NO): YES